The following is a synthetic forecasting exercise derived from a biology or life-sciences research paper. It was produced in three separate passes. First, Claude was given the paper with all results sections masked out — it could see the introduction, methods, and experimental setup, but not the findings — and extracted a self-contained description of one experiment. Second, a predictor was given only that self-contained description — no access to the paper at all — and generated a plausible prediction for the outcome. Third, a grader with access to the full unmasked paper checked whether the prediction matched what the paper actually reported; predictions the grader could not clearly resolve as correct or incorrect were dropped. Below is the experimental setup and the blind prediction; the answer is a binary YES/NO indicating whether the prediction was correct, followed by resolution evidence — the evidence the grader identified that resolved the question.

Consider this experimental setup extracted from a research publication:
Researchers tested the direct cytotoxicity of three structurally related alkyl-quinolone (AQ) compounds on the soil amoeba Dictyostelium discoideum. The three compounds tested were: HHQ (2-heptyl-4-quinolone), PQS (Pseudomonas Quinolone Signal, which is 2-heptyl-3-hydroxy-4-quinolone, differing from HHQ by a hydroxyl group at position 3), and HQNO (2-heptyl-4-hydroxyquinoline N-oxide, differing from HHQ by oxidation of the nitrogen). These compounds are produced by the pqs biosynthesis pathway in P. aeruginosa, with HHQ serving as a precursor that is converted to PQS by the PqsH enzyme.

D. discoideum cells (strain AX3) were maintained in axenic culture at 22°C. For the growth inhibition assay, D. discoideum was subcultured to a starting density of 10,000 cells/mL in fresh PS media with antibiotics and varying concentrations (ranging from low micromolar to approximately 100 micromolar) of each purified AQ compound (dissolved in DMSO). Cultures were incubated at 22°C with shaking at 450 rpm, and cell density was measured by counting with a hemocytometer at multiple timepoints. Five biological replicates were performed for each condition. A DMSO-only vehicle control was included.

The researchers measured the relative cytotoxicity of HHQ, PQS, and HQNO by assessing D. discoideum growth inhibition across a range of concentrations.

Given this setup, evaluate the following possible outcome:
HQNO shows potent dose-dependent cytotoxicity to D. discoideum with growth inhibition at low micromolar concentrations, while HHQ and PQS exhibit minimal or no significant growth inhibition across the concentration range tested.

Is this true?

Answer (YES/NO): NO